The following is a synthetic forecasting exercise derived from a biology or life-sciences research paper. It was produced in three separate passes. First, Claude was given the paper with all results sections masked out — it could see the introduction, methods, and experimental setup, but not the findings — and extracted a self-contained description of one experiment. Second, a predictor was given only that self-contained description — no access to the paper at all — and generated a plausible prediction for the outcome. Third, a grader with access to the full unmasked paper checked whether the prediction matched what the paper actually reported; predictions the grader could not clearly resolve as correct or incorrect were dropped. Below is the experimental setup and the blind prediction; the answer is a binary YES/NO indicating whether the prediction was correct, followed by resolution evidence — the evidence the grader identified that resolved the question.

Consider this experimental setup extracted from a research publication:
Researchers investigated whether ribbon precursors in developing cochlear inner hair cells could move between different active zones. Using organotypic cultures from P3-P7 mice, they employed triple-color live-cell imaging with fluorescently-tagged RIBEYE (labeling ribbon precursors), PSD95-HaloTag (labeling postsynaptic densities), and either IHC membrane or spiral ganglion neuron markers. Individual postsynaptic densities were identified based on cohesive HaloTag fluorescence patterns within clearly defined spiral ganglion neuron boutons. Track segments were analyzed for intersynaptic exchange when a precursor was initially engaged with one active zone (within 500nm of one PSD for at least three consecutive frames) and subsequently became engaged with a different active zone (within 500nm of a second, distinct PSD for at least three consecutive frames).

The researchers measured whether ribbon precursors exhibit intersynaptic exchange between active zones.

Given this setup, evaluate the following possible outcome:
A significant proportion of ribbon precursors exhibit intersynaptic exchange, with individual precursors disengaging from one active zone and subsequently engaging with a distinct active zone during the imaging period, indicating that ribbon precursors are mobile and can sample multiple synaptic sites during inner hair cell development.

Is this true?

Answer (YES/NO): YES